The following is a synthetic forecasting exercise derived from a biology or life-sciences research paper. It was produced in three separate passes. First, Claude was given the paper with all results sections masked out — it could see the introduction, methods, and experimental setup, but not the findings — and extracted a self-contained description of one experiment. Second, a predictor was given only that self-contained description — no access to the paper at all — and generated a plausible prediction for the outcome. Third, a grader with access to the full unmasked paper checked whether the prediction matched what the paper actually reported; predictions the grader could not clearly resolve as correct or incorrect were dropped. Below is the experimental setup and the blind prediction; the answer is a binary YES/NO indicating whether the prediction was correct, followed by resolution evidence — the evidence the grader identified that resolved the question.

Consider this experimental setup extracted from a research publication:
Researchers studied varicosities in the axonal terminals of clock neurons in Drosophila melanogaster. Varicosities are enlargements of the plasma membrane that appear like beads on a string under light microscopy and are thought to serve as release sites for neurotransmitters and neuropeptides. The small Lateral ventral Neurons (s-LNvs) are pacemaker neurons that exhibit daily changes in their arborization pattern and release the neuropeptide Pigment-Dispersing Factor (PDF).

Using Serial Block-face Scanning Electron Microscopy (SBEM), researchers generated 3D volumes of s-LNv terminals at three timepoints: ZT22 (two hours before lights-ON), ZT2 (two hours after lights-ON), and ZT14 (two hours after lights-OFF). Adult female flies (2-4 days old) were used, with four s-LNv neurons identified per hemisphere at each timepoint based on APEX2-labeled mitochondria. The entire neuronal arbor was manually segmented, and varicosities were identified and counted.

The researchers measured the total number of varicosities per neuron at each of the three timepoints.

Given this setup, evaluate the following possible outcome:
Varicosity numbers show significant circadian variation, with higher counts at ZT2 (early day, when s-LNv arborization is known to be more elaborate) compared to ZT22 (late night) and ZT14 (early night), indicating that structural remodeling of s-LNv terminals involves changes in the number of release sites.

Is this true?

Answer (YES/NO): YES